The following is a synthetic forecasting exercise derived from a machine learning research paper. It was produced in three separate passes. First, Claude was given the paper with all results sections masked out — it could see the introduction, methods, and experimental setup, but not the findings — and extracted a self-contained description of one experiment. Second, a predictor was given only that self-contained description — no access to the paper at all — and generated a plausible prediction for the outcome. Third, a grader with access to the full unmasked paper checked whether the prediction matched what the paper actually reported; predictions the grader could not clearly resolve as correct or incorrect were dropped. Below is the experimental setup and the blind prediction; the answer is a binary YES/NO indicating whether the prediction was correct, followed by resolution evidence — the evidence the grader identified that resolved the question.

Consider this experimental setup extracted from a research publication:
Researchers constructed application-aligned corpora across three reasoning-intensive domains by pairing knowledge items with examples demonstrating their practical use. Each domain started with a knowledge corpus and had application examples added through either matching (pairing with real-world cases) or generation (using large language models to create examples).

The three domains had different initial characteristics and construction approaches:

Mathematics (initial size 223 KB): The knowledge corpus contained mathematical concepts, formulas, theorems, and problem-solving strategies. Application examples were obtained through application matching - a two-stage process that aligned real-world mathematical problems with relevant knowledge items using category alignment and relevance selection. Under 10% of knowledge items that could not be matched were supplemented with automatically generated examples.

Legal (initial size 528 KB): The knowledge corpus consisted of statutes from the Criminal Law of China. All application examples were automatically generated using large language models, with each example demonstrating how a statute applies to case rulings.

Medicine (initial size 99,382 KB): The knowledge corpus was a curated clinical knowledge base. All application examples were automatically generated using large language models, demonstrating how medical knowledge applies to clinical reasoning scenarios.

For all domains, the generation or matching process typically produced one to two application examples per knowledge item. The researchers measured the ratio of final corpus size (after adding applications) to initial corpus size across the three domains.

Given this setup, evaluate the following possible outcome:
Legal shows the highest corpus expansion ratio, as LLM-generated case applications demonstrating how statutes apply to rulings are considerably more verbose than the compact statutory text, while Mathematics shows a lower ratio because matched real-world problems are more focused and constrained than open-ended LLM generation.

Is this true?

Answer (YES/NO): NO